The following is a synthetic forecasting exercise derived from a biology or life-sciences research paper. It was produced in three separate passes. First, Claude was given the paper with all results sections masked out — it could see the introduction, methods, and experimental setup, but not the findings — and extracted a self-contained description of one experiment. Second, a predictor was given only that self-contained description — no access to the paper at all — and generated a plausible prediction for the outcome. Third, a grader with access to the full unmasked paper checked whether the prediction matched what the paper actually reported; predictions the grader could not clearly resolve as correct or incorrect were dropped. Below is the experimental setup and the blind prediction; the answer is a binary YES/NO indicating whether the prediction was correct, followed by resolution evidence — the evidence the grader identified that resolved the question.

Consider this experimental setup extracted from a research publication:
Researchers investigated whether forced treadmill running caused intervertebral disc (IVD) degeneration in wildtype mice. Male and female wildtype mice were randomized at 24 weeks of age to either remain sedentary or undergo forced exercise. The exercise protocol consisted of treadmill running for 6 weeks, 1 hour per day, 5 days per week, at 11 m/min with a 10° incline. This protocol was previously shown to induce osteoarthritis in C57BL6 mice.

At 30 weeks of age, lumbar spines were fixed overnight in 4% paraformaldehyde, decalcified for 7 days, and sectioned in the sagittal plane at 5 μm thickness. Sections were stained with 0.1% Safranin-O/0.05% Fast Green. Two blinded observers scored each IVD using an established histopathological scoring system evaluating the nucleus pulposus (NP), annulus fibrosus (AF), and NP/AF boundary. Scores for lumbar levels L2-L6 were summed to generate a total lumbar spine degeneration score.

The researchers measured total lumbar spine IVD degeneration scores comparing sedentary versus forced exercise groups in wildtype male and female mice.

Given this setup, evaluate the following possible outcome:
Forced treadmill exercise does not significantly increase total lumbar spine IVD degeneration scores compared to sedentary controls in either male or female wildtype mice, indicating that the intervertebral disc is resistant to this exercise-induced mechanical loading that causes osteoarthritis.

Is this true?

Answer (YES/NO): YES